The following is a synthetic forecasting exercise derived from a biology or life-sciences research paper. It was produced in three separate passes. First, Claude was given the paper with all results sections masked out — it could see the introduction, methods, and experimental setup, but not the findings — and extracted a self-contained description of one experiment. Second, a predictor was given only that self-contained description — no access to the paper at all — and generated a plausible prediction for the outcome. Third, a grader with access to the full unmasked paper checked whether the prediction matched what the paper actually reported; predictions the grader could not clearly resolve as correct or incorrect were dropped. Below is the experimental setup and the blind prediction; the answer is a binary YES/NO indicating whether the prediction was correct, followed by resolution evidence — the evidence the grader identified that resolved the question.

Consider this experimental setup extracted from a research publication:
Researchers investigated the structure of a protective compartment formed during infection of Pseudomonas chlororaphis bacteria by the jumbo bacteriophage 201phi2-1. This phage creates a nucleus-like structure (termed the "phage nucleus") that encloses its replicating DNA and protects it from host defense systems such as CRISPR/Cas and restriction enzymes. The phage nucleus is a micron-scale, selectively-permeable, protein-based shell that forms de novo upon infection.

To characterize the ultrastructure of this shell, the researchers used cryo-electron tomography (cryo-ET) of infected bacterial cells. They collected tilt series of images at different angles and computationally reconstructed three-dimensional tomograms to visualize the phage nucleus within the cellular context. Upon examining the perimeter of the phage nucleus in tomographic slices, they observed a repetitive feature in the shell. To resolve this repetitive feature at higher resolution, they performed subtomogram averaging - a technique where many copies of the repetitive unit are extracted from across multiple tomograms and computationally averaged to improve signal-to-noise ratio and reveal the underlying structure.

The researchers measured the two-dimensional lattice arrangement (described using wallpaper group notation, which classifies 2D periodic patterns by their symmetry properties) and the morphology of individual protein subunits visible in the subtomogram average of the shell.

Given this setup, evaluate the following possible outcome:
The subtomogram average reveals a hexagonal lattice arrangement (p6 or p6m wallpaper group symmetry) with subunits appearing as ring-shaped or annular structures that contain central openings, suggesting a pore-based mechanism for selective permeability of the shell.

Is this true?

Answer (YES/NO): NO